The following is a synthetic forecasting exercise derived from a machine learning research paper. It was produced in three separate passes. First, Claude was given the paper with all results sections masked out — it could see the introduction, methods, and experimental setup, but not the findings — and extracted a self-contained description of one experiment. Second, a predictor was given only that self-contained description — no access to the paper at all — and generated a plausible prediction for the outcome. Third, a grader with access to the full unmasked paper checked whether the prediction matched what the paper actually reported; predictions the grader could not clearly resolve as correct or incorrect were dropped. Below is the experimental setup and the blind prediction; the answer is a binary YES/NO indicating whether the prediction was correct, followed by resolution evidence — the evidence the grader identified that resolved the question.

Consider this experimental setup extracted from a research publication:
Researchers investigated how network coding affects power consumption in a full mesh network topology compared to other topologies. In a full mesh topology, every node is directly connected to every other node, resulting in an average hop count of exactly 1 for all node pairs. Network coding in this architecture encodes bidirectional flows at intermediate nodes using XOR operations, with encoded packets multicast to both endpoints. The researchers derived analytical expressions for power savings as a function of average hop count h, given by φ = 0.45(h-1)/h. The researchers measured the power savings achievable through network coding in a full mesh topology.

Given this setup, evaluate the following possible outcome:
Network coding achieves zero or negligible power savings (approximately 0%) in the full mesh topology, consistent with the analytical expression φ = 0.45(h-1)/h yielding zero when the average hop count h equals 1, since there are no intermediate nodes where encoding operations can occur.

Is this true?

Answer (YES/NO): YES